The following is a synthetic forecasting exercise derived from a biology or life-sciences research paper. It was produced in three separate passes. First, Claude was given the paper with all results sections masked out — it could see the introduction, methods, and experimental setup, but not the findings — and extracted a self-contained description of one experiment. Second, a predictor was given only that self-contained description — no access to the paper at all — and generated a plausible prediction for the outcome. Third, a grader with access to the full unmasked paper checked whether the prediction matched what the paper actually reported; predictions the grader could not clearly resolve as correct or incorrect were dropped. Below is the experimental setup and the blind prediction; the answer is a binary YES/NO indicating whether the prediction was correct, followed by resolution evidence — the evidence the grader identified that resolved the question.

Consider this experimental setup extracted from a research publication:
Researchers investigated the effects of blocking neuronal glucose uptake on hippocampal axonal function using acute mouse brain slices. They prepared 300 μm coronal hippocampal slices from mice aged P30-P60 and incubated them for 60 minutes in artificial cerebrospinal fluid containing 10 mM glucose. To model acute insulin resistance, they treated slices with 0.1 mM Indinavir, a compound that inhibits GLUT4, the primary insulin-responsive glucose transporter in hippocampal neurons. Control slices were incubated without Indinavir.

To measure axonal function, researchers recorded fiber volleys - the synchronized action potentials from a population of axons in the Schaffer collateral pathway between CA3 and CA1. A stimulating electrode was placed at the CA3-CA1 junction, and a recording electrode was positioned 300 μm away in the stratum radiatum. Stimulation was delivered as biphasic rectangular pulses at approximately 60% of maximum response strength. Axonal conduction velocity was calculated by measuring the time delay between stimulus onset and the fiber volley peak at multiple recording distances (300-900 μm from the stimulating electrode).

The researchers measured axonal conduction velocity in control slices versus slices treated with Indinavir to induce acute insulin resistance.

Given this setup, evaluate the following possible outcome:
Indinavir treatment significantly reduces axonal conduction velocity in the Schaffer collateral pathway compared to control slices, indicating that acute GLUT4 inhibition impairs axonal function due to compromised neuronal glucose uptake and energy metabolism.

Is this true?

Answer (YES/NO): YES